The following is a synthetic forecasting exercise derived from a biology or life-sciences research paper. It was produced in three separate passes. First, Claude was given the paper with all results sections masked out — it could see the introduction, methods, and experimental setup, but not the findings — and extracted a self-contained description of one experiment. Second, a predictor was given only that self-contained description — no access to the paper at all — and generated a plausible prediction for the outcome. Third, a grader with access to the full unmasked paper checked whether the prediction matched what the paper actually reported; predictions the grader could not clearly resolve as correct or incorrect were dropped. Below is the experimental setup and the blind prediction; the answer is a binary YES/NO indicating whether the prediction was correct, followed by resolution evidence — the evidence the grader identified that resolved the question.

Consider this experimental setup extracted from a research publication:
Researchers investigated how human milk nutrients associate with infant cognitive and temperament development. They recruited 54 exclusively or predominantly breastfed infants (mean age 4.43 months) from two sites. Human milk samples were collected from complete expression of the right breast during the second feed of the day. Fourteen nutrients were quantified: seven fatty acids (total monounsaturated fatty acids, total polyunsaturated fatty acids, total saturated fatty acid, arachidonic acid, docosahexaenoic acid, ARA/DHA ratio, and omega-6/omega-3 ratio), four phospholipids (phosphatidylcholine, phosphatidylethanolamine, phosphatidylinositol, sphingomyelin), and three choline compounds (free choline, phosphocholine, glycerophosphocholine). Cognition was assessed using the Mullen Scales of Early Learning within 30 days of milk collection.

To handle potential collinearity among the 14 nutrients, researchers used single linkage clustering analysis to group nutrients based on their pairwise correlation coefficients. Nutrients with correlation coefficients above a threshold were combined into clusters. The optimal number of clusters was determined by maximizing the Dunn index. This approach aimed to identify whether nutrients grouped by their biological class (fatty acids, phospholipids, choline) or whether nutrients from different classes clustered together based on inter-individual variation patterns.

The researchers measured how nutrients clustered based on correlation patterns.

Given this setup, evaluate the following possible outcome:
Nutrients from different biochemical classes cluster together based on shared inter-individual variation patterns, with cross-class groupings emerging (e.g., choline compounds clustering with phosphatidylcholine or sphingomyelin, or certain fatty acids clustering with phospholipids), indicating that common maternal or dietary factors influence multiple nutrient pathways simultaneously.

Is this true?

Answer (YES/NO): NO